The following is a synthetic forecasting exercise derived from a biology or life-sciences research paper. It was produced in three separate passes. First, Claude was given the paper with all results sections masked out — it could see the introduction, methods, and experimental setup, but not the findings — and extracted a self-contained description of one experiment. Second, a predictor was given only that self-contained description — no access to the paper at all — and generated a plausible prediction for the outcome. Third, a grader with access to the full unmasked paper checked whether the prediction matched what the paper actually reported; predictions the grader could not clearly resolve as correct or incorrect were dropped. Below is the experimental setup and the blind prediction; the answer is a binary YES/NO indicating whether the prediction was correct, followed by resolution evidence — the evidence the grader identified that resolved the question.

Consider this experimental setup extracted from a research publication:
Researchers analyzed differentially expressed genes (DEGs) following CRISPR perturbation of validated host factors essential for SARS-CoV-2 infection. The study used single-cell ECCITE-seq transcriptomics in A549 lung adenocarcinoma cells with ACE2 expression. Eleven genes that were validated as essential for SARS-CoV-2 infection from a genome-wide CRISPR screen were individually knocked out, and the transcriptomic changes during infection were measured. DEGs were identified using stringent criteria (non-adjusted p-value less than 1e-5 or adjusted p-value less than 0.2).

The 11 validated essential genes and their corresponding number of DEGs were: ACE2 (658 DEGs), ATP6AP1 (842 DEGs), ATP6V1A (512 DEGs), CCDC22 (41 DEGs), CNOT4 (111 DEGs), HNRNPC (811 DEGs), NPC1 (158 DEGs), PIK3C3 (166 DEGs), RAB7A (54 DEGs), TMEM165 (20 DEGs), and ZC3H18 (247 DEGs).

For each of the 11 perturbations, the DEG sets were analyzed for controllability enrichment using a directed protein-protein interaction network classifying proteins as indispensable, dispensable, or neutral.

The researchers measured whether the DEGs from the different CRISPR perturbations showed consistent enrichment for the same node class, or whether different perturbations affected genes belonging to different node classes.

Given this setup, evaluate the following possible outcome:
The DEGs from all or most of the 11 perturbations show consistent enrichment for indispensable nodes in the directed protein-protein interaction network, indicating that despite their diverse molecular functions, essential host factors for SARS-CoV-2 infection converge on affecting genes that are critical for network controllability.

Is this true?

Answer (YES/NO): YES